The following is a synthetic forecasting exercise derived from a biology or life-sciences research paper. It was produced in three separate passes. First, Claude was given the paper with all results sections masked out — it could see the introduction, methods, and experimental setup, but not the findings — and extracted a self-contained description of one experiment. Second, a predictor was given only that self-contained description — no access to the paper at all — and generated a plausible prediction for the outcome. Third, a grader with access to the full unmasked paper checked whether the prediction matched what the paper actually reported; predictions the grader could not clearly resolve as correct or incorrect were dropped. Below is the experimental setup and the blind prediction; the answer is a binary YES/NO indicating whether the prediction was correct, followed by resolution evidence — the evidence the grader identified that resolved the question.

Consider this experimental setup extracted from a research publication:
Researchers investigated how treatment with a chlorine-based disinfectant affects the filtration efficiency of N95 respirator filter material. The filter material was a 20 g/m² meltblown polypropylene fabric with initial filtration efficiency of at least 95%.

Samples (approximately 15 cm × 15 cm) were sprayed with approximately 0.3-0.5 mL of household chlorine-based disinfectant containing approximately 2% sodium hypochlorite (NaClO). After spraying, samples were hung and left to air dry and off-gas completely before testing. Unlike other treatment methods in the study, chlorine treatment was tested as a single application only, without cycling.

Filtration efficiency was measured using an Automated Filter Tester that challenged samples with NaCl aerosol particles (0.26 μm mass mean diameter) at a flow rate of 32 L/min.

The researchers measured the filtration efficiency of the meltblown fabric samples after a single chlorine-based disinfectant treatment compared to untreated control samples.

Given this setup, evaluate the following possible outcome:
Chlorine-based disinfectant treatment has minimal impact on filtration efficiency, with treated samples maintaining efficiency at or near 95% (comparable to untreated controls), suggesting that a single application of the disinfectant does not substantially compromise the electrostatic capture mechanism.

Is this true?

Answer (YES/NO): NO